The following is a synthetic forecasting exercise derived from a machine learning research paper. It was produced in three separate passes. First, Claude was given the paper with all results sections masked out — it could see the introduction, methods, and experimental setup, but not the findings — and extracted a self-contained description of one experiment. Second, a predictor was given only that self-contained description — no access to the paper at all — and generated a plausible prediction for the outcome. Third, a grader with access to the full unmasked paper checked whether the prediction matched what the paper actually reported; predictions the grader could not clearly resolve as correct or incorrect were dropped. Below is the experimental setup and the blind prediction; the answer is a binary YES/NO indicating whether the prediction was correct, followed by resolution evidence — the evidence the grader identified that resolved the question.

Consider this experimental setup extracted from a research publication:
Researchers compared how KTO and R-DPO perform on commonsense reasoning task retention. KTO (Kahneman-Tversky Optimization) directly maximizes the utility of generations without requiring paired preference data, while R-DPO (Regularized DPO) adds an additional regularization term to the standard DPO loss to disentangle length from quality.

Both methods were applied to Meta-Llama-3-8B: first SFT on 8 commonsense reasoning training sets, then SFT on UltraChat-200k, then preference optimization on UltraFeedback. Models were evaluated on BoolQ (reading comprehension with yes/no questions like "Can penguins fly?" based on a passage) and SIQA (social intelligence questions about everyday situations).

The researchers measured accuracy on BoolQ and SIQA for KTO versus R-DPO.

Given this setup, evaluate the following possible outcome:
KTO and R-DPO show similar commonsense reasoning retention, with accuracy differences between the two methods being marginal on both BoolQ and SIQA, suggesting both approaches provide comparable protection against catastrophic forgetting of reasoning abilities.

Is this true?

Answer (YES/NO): NO